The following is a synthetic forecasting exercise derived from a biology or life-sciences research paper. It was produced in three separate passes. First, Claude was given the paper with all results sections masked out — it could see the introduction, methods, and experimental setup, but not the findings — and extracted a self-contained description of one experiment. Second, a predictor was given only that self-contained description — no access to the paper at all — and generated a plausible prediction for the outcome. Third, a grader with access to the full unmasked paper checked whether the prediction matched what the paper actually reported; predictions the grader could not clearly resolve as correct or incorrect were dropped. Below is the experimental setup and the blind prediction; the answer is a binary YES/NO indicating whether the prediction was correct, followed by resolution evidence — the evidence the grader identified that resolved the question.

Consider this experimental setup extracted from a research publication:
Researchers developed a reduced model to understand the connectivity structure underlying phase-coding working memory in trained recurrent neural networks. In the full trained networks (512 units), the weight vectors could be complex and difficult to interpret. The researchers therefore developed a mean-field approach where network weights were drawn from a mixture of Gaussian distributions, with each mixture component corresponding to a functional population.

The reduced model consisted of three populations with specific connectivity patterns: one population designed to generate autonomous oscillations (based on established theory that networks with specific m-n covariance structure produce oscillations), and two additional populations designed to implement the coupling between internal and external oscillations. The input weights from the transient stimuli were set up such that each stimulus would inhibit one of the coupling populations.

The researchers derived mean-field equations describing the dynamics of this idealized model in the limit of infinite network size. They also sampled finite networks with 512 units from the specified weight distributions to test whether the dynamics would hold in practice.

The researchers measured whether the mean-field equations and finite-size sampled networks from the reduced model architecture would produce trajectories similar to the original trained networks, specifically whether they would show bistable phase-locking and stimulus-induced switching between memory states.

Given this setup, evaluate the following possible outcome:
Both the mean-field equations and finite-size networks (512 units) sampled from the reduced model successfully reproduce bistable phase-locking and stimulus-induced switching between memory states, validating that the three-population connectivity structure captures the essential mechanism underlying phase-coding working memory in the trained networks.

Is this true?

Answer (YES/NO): YES